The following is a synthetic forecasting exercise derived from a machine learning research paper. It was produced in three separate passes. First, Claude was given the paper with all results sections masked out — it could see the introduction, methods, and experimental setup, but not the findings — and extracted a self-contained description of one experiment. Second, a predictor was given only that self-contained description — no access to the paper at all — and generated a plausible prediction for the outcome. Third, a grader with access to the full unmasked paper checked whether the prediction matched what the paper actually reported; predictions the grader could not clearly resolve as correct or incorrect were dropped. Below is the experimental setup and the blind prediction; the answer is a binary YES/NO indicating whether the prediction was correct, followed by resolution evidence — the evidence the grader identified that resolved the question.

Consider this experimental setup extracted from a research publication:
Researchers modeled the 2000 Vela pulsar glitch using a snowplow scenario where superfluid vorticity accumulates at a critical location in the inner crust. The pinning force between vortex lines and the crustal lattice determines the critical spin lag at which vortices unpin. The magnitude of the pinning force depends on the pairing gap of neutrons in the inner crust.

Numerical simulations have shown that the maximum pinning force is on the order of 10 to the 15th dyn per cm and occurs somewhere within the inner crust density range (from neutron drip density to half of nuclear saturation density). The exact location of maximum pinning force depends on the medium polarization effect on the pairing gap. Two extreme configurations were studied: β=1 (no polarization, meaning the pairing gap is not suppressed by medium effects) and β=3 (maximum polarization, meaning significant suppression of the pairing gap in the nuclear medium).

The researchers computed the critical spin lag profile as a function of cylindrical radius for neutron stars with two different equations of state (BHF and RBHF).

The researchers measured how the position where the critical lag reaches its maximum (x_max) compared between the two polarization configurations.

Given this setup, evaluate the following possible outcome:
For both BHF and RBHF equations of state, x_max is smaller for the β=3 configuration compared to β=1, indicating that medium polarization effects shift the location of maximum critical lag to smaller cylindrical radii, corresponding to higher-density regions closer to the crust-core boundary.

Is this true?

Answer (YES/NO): NO